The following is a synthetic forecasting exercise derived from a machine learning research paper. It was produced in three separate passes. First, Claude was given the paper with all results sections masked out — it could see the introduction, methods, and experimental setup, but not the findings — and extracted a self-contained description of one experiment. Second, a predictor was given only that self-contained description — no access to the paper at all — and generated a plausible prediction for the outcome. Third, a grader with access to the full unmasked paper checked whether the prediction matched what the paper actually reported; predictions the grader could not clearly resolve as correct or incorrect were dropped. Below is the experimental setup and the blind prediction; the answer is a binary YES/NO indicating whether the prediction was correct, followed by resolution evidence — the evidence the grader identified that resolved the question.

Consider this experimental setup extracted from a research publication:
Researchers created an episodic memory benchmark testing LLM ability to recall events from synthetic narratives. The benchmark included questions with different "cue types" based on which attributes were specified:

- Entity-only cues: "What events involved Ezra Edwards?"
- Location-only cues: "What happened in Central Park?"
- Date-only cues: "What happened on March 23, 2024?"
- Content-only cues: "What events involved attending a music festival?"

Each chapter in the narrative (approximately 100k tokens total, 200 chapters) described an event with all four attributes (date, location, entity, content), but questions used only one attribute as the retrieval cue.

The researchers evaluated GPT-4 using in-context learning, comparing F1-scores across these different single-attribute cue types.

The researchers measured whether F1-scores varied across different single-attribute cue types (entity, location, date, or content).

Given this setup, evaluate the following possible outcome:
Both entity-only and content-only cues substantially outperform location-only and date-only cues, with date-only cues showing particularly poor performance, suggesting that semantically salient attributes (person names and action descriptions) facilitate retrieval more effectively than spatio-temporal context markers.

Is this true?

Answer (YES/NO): YES